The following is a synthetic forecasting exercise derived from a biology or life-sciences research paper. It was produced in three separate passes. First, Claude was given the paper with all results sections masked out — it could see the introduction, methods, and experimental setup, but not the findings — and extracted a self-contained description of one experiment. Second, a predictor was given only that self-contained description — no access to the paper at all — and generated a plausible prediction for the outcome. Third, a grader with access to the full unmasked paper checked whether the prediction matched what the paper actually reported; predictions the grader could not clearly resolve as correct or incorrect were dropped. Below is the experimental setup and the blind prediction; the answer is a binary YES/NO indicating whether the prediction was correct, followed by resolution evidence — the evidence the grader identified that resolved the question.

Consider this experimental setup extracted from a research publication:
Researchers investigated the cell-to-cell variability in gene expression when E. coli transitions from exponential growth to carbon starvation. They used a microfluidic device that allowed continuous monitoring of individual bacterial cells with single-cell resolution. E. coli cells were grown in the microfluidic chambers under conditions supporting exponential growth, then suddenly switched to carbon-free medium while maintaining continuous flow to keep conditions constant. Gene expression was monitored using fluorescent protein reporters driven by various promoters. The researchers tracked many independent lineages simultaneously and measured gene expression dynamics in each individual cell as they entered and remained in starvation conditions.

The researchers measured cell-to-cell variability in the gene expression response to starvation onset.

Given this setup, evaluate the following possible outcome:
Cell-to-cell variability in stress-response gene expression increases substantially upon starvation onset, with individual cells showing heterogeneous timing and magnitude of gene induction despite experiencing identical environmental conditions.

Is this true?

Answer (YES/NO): NO